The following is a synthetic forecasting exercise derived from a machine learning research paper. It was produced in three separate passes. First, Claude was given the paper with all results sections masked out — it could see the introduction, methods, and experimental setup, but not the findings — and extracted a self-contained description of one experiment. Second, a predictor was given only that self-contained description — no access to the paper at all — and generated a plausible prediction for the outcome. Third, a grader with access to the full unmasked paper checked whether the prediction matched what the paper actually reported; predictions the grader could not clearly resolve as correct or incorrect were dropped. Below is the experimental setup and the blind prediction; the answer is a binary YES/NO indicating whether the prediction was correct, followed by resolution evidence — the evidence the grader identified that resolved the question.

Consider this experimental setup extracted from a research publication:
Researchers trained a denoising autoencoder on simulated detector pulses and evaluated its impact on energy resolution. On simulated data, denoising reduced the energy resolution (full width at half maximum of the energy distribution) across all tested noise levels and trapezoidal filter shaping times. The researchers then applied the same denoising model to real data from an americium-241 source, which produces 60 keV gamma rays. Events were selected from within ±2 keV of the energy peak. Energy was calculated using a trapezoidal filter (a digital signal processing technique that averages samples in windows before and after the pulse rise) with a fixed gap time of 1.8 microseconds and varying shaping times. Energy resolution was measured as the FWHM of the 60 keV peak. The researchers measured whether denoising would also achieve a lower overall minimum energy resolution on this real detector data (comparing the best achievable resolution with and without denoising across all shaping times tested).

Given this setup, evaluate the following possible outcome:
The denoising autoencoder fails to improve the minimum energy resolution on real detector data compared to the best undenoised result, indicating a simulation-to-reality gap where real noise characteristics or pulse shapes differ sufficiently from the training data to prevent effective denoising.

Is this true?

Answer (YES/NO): YES